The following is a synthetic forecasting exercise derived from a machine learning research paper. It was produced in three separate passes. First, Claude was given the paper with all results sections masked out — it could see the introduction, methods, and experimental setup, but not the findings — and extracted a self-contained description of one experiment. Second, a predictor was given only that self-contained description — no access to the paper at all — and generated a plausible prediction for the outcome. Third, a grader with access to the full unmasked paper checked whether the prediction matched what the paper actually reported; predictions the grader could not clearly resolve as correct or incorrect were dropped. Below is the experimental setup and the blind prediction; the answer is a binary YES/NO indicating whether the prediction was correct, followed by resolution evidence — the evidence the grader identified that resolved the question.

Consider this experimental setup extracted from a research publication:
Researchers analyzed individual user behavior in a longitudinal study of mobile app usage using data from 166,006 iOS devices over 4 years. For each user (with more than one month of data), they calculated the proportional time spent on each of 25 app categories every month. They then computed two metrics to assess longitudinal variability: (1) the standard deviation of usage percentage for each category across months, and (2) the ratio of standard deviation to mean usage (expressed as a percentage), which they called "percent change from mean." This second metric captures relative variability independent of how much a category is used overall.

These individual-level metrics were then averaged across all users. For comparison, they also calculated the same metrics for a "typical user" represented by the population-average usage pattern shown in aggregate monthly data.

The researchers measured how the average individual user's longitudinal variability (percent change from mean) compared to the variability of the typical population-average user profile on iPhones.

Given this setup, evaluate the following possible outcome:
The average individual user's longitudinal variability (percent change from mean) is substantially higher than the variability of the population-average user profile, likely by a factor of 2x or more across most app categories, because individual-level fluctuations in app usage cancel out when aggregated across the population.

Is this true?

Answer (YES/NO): YES